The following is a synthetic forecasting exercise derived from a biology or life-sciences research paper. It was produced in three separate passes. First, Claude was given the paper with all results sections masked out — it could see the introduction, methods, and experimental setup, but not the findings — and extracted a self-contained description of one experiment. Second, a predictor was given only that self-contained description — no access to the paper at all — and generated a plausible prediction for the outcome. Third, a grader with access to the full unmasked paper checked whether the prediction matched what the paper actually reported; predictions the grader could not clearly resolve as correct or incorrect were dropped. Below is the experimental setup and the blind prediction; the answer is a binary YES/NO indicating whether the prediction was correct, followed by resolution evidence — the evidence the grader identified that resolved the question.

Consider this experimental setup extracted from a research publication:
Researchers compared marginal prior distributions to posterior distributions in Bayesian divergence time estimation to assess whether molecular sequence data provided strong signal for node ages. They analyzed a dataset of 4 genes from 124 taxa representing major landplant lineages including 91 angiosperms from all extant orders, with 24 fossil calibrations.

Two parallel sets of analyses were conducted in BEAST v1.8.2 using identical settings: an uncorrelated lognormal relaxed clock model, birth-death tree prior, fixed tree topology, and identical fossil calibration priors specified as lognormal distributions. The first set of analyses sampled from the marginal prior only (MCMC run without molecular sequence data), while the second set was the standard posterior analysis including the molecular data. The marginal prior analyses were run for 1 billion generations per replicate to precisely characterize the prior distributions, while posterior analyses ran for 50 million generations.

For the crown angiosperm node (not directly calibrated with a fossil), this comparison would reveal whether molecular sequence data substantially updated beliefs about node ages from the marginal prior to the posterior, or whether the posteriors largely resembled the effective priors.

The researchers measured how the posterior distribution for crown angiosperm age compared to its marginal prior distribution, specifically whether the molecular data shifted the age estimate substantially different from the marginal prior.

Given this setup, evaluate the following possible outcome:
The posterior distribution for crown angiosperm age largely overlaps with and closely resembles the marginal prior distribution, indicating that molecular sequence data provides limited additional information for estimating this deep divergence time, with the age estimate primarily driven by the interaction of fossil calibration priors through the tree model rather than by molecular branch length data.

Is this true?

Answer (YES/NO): NO